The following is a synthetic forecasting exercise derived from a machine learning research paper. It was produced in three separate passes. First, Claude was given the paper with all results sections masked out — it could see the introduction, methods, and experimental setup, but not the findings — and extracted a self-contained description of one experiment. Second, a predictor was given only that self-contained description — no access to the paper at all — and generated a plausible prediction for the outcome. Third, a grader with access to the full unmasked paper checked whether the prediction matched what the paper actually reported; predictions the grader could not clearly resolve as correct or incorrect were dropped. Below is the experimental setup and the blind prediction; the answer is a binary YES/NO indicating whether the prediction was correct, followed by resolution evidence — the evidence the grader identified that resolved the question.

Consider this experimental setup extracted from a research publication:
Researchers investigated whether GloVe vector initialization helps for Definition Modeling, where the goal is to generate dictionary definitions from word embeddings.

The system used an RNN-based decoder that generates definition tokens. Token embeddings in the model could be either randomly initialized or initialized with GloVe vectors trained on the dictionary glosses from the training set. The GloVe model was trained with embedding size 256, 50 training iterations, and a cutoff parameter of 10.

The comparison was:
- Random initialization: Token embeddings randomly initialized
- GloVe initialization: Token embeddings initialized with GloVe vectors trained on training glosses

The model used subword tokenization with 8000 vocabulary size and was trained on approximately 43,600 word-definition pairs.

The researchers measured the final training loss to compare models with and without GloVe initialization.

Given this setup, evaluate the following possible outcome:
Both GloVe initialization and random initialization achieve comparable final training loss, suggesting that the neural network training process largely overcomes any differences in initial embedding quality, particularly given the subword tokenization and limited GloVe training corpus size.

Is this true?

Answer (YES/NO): NO